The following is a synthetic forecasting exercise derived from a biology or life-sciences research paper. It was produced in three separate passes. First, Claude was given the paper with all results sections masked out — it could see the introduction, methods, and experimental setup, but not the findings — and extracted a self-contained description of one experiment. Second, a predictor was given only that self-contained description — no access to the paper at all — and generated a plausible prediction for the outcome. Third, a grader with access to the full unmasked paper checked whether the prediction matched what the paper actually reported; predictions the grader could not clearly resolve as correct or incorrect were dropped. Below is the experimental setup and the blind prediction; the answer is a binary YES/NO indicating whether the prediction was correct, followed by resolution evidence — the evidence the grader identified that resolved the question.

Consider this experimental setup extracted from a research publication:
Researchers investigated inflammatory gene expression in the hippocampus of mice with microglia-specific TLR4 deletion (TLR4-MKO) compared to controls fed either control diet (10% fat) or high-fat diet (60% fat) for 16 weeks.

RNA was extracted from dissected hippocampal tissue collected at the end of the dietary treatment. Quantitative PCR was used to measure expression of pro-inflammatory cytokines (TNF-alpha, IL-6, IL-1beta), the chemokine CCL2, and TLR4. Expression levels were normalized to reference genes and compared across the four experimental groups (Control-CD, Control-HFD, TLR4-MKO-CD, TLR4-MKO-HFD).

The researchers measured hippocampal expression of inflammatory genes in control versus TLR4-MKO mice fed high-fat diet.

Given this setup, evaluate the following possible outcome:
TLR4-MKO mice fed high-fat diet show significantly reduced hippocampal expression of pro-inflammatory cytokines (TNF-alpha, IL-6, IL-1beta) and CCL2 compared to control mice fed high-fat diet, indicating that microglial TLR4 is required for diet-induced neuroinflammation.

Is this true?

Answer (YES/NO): NO